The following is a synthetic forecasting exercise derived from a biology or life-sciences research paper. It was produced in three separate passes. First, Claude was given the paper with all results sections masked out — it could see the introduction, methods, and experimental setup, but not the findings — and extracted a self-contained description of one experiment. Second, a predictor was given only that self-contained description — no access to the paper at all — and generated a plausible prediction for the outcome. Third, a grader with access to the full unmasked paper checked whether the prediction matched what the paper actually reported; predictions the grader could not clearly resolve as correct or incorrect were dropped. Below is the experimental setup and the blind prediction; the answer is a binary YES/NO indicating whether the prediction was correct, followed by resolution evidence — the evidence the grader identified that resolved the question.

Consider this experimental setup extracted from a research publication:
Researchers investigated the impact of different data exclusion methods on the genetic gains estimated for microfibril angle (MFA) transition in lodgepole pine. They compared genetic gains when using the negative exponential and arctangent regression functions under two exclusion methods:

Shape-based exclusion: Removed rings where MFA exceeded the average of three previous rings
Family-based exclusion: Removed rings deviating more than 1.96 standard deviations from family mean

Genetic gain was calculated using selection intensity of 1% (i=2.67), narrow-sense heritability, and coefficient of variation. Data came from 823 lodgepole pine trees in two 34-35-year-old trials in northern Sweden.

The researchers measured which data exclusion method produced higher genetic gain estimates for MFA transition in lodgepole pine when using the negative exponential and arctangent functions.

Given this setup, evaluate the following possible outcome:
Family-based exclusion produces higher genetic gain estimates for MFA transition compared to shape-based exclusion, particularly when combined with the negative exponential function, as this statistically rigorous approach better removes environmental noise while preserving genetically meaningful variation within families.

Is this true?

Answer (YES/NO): YES